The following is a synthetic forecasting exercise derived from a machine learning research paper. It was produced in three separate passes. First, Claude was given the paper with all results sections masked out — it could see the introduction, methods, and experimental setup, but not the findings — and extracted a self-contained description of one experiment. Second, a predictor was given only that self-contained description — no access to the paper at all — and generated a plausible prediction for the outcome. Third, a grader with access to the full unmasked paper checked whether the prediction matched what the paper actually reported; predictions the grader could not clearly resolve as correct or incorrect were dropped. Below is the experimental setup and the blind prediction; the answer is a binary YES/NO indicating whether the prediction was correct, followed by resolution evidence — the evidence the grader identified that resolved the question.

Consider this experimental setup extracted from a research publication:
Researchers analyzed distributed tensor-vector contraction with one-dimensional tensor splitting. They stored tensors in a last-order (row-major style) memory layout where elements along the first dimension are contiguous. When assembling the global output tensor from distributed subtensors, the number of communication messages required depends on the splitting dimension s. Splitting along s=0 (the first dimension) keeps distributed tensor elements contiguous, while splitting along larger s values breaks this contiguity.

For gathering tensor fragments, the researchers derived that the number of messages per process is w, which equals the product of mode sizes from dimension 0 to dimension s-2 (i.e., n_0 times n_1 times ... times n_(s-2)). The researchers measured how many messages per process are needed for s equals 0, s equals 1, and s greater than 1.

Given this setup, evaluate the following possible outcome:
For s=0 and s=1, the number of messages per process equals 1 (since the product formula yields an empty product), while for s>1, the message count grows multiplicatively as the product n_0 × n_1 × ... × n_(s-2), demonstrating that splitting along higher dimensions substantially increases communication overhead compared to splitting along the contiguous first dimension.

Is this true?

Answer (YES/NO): YES